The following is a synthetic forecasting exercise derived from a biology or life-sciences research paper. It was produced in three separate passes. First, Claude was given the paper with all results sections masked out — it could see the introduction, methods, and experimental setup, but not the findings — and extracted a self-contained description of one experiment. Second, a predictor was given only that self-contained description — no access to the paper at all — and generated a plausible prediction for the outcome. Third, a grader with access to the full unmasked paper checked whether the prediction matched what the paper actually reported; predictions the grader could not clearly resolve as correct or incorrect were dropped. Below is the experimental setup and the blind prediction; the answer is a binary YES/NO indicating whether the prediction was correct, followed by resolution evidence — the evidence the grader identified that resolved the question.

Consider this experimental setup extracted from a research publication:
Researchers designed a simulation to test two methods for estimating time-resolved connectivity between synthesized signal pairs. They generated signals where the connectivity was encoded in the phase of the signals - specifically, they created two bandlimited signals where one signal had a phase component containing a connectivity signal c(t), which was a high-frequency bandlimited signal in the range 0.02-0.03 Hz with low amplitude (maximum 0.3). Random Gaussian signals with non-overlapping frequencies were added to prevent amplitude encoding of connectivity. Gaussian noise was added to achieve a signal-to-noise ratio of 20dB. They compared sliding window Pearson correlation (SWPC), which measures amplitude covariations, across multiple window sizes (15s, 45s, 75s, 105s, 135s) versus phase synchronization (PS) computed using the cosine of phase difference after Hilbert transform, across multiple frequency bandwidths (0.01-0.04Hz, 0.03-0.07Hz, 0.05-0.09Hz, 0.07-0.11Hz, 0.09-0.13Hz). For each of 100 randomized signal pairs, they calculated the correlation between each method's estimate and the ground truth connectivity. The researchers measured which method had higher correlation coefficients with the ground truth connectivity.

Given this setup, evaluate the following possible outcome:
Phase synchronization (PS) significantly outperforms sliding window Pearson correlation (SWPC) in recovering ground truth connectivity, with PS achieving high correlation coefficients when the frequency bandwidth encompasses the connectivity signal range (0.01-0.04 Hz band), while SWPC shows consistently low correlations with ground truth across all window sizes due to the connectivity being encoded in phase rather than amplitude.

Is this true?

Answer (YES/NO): NO